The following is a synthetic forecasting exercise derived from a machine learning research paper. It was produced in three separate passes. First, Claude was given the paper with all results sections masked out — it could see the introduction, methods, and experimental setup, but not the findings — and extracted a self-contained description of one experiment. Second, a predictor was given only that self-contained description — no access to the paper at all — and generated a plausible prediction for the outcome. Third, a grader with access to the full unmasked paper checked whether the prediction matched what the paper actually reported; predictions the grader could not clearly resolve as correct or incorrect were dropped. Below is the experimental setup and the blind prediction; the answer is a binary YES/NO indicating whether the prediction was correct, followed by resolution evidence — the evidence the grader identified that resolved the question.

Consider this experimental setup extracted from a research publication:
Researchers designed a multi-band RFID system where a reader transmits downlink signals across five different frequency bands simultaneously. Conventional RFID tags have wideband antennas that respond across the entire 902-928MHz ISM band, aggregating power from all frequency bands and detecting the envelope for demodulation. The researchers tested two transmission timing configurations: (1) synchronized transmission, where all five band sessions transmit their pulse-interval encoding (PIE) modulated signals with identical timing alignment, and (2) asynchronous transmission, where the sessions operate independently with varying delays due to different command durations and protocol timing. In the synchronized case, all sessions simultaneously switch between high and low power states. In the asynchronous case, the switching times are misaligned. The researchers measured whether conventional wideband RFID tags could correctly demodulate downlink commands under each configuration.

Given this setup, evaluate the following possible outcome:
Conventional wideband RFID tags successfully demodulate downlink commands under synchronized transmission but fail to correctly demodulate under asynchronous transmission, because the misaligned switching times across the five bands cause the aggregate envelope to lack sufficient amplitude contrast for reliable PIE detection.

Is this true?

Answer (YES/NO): NO